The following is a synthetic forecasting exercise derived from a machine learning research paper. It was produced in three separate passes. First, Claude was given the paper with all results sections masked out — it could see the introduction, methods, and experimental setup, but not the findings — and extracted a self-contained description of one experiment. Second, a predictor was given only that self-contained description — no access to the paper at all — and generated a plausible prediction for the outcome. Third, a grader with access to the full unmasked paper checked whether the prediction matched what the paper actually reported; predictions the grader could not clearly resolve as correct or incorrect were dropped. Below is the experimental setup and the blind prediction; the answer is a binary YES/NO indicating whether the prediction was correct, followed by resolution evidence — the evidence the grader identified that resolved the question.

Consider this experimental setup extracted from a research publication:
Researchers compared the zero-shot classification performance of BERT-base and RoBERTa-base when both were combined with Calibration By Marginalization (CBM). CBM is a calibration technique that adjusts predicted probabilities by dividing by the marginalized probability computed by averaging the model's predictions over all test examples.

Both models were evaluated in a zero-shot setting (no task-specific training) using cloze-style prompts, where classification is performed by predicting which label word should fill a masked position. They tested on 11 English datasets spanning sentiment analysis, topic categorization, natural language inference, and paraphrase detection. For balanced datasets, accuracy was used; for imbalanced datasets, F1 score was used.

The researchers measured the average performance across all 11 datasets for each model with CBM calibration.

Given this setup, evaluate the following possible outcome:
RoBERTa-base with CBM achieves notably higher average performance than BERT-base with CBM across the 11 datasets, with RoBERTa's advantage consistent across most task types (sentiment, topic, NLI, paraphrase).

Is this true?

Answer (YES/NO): NO